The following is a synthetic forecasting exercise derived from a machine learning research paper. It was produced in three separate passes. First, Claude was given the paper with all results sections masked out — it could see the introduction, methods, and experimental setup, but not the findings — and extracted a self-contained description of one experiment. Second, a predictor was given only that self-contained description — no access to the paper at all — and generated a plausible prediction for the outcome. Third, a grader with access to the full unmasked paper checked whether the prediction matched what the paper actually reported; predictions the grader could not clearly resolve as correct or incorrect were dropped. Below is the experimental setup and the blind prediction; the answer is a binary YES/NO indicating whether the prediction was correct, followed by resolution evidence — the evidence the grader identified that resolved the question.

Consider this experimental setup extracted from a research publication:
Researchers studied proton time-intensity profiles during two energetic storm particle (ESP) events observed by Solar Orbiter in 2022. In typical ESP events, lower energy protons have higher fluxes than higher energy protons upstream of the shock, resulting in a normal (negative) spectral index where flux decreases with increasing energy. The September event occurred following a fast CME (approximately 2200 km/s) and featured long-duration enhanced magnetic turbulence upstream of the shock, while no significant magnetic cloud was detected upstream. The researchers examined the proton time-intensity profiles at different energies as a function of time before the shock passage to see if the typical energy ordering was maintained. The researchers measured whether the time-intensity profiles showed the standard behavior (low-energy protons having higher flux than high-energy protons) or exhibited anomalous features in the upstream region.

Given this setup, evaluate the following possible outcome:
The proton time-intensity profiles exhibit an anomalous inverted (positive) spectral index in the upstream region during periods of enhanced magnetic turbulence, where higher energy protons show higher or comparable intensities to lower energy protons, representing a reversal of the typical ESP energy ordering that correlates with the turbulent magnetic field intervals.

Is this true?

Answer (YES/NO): YES